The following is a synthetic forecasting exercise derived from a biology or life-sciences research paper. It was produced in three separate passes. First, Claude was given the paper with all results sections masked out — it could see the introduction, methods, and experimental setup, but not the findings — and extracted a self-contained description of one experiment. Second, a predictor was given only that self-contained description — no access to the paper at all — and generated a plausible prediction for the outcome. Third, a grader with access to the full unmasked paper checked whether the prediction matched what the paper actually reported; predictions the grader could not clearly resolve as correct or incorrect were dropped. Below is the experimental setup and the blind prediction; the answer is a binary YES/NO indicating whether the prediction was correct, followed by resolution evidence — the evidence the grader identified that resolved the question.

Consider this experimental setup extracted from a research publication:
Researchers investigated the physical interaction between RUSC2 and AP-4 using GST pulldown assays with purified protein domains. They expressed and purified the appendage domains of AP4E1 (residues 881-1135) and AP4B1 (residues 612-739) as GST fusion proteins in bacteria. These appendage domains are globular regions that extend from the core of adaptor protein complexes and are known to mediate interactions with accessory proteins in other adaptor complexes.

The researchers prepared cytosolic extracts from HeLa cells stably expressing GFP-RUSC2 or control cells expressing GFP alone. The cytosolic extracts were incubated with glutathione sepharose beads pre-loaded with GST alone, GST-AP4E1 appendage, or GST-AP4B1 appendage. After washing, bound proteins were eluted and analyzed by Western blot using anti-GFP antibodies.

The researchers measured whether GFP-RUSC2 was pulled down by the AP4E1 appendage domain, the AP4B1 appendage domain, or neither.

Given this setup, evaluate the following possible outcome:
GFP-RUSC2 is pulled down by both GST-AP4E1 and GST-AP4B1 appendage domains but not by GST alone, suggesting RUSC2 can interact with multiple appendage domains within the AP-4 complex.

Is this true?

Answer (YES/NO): YES